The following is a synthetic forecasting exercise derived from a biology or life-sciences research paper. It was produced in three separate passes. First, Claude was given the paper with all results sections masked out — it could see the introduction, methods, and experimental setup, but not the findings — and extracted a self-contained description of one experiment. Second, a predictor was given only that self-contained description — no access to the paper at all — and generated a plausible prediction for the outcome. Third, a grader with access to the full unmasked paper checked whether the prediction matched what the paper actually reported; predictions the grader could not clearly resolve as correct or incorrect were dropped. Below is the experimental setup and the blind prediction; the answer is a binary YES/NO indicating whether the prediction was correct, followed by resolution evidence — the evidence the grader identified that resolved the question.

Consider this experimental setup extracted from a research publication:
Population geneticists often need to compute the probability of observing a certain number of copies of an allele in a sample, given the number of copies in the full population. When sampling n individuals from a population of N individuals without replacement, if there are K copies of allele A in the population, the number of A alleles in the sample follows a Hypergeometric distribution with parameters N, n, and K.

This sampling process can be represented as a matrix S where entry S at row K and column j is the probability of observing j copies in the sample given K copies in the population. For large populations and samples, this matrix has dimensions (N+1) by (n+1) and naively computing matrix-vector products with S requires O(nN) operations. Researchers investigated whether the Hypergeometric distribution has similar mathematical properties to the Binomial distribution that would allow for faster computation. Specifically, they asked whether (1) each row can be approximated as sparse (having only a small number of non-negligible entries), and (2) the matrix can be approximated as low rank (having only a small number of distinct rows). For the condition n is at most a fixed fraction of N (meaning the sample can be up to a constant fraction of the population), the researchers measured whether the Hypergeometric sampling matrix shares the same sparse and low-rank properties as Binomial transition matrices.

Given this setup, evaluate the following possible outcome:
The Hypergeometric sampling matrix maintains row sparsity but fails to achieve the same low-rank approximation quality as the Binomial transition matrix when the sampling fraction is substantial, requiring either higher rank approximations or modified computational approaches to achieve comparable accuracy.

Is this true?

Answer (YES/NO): NO